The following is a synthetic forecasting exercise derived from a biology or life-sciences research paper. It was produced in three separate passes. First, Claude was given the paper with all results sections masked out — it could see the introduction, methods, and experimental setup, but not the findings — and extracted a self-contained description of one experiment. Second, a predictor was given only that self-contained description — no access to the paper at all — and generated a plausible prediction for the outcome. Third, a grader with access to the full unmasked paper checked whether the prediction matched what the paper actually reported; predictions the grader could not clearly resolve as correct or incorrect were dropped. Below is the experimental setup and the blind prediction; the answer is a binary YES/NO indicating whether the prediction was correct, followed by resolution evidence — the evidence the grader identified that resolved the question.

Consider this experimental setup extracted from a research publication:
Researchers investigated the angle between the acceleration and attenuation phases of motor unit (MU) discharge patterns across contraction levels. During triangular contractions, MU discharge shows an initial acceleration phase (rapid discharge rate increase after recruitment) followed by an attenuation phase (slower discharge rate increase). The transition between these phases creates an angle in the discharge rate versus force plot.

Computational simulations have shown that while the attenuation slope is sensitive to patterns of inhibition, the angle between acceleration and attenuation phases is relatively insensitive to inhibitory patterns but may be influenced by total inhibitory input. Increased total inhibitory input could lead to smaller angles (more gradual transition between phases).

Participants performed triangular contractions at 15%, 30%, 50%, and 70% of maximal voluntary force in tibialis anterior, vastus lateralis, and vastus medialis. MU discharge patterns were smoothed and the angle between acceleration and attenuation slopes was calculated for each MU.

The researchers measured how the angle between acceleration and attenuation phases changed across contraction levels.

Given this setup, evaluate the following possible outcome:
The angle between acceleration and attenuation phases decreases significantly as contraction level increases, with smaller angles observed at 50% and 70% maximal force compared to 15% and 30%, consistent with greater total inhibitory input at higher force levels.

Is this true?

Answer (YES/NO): YES